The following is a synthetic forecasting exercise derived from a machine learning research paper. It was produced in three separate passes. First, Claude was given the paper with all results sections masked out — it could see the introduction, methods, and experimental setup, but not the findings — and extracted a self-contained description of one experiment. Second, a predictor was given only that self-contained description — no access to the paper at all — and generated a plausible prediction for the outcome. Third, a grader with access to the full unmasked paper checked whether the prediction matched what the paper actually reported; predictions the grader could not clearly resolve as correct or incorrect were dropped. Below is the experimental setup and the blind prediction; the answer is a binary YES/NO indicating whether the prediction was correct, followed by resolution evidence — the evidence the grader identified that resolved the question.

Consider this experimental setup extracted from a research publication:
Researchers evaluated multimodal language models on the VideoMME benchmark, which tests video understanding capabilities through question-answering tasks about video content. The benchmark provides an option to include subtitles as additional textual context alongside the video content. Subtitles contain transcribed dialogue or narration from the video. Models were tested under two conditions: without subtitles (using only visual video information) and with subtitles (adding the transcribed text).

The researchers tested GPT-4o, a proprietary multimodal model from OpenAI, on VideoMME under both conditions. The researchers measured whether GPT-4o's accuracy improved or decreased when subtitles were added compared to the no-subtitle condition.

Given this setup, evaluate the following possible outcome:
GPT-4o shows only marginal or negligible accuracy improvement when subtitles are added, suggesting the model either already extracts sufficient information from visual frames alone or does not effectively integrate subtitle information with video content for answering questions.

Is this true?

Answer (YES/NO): NO